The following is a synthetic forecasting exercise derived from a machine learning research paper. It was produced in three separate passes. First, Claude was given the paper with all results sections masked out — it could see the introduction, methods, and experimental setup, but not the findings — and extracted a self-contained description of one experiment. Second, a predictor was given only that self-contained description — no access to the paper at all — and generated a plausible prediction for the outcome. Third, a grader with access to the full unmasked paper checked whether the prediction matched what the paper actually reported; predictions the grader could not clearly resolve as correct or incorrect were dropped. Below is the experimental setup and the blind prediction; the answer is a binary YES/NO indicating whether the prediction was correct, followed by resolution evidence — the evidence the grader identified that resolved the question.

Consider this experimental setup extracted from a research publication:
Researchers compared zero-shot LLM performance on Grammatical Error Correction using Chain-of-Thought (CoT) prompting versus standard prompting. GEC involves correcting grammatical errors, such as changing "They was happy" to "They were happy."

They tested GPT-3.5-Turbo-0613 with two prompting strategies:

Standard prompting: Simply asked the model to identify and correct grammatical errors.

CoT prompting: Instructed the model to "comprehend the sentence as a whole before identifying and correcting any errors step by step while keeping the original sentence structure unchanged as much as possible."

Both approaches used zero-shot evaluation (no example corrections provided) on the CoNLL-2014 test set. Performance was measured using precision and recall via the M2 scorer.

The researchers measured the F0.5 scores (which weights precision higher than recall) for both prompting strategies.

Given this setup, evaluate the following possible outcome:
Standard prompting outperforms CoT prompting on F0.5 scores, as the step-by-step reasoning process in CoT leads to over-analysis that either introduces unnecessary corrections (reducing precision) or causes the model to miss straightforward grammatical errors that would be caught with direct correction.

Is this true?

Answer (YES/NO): NO